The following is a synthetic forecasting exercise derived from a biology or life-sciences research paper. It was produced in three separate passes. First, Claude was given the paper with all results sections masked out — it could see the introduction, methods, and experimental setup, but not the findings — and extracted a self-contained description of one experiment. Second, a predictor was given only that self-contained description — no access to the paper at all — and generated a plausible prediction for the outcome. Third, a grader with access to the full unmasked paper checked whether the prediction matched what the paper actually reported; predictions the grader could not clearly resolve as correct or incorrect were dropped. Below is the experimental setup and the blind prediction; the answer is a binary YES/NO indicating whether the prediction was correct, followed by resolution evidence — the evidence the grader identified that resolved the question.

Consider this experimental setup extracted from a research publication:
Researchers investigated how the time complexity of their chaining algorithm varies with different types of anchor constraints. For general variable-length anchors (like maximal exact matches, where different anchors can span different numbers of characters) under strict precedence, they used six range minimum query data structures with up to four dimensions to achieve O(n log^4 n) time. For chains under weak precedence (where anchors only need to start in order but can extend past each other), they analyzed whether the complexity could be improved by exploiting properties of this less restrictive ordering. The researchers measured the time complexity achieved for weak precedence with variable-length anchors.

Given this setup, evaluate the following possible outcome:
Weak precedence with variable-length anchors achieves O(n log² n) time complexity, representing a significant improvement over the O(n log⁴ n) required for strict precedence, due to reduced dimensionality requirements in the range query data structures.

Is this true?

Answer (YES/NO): NO